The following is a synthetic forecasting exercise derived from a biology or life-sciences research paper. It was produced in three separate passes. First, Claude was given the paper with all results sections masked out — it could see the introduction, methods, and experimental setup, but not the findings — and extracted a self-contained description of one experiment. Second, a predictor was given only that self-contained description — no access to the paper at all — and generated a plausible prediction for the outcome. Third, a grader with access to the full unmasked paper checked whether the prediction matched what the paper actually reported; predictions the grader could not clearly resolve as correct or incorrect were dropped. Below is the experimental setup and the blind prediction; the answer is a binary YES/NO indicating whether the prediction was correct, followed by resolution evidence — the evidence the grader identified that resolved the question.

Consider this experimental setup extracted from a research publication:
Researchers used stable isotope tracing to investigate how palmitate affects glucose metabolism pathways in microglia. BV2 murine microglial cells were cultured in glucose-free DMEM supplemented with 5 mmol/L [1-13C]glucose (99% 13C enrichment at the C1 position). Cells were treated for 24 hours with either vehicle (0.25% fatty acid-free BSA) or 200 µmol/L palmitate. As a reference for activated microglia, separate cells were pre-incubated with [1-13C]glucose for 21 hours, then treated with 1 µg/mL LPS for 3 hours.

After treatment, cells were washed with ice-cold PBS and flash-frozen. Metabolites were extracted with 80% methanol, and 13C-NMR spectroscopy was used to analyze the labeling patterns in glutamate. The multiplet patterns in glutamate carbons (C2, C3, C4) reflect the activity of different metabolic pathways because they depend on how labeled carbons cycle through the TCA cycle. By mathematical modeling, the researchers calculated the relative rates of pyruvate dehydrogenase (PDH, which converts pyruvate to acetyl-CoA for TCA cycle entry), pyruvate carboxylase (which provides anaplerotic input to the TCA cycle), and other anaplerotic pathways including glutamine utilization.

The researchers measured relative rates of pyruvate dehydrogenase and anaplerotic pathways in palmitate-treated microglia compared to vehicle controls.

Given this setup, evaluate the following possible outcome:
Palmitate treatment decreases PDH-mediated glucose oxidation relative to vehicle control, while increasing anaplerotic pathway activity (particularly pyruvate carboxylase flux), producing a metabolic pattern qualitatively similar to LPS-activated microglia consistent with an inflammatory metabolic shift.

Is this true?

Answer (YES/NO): NO